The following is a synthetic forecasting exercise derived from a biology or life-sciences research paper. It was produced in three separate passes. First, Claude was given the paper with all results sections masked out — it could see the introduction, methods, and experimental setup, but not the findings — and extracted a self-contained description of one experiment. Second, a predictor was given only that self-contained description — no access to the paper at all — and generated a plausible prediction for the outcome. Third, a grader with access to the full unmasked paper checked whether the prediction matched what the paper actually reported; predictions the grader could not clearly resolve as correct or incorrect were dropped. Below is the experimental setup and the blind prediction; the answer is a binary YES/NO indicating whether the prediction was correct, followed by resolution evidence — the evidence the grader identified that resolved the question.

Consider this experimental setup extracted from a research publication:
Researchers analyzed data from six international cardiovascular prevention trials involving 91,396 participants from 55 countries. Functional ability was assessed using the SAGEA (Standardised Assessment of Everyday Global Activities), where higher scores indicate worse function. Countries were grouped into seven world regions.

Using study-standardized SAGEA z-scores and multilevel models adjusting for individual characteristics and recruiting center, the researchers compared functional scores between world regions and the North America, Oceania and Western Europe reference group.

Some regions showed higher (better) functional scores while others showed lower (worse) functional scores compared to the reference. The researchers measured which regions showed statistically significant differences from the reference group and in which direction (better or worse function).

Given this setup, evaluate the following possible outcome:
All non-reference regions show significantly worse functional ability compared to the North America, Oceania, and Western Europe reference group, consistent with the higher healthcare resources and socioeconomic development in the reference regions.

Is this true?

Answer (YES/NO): NO